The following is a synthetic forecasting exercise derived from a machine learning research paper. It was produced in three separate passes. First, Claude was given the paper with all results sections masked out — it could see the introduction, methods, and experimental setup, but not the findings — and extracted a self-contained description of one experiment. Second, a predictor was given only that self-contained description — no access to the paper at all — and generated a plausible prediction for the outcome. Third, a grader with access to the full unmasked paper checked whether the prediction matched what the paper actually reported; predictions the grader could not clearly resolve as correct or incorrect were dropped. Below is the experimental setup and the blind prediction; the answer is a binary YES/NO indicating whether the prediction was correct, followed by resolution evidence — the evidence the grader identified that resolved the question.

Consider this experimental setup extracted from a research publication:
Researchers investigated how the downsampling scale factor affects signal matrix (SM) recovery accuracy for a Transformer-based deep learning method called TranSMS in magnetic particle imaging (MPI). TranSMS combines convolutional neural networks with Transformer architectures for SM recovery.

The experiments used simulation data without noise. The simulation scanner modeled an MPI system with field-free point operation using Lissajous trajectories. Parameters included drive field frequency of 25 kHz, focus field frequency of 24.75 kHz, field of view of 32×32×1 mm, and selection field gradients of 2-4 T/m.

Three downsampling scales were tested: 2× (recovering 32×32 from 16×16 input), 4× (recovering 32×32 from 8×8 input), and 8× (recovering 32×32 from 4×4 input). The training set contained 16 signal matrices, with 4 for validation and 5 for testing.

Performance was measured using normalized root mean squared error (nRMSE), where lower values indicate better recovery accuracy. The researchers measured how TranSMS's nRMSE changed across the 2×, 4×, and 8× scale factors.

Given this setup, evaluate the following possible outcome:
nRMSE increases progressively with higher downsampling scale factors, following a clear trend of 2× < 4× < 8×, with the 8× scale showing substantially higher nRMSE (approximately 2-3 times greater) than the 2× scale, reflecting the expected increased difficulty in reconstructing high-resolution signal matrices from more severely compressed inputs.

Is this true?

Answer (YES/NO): NO